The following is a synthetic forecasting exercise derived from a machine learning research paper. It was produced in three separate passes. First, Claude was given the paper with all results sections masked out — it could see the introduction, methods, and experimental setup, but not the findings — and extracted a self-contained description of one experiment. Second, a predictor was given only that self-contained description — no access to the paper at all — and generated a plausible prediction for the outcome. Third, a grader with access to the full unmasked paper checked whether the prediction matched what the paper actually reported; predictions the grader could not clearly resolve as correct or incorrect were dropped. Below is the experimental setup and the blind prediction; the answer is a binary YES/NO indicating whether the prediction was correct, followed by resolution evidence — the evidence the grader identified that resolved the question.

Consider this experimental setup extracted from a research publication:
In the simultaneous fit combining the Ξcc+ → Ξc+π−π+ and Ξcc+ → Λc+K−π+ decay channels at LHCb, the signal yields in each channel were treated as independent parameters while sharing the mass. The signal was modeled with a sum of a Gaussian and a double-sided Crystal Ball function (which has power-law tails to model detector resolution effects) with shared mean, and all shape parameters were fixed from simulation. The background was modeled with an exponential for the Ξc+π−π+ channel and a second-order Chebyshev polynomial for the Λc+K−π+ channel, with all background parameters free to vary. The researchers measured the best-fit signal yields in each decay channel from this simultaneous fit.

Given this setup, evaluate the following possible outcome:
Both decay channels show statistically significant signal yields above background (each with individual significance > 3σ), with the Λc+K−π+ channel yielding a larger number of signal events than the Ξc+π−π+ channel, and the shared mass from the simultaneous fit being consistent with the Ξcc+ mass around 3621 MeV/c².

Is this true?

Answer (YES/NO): NO